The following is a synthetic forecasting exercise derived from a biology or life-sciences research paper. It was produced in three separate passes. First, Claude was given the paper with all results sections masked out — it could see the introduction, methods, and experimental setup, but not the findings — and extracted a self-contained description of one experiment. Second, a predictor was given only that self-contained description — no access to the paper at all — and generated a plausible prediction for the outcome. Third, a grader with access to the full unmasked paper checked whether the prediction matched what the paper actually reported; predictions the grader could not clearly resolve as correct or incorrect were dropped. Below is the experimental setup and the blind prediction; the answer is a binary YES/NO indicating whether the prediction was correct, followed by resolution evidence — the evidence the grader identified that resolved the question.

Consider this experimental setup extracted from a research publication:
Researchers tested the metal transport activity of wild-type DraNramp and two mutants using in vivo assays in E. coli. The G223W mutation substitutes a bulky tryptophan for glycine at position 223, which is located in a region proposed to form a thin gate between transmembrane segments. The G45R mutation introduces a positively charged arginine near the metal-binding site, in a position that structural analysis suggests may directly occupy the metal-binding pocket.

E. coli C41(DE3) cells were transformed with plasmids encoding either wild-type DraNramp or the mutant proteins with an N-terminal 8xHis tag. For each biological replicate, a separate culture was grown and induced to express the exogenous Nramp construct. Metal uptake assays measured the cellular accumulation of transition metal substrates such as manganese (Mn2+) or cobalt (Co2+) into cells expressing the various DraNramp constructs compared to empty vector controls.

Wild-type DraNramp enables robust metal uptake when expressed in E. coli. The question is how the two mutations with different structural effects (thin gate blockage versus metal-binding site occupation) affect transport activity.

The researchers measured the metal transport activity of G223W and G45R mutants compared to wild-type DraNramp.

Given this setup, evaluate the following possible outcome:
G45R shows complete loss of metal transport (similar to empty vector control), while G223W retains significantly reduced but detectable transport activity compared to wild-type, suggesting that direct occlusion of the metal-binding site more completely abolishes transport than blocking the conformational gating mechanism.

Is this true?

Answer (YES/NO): NO